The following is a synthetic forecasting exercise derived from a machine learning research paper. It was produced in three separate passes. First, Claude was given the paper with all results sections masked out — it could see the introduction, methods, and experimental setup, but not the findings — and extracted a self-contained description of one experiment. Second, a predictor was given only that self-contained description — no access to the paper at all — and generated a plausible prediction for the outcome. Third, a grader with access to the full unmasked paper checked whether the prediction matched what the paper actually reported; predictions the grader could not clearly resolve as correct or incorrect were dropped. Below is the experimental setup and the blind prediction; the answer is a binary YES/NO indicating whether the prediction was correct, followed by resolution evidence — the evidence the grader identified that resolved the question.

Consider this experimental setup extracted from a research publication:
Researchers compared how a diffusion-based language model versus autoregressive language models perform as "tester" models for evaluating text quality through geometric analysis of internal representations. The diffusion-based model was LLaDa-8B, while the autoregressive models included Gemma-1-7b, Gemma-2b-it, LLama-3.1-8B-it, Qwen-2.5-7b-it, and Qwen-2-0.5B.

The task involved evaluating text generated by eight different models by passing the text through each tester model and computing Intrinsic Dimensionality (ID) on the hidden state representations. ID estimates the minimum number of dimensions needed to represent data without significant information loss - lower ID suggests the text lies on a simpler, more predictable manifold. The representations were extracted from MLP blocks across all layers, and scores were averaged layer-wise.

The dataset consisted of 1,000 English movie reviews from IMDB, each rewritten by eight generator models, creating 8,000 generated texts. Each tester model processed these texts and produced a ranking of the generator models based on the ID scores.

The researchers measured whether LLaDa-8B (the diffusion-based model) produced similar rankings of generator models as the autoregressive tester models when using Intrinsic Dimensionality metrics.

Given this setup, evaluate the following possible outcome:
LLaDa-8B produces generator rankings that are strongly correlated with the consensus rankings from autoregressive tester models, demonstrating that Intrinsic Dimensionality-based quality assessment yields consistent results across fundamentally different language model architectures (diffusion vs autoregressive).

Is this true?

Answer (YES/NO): YES